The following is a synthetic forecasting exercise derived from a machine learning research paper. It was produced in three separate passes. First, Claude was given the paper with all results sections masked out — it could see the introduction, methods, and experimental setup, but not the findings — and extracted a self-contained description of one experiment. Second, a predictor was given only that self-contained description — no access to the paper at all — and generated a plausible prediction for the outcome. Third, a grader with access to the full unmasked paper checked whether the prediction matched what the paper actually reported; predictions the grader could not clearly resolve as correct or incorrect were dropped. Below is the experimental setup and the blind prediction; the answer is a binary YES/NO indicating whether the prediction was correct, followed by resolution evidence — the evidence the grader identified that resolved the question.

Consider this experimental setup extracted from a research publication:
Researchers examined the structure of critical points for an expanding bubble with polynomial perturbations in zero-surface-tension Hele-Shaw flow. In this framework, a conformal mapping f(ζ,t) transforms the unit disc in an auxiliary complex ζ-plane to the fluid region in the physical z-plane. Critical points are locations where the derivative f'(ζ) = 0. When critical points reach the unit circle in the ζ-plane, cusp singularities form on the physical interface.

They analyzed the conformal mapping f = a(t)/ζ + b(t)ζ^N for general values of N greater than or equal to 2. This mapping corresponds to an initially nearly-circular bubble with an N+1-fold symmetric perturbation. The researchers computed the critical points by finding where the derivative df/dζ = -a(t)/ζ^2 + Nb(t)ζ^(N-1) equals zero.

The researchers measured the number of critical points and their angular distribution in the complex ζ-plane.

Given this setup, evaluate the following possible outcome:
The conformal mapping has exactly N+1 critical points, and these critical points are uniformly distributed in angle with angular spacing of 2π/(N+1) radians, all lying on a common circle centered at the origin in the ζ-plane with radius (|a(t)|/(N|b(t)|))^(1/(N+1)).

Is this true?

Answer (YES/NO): YES